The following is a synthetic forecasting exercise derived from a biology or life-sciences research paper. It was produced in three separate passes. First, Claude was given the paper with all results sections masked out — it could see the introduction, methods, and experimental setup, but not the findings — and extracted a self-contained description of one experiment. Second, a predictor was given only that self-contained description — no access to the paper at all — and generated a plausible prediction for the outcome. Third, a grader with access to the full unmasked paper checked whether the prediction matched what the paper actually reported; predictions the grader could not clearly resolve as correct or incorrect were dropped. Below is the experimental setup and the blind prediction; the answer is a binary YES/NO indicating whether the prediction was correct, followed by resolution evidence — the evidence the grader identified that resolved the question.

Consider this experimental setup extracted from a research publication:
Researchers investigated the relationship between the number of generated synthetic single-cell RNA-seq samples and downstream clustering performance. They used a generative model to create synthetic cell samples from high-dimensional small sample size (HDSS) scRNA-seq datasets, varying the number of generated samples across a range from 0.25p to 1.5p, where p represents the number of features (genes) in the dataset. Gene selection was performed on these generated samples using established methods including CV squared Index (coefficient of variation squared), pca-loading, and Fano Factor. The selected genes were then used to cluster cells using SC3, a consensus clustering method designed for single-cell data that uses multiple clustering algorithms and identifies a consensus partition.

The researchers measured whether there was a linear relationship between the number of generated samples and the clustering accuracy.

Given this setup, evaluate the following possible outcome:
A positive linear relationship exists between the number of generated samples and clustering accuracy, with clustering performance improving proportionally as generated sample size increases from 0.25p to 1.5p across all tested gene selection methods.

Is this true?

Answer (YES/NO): NO